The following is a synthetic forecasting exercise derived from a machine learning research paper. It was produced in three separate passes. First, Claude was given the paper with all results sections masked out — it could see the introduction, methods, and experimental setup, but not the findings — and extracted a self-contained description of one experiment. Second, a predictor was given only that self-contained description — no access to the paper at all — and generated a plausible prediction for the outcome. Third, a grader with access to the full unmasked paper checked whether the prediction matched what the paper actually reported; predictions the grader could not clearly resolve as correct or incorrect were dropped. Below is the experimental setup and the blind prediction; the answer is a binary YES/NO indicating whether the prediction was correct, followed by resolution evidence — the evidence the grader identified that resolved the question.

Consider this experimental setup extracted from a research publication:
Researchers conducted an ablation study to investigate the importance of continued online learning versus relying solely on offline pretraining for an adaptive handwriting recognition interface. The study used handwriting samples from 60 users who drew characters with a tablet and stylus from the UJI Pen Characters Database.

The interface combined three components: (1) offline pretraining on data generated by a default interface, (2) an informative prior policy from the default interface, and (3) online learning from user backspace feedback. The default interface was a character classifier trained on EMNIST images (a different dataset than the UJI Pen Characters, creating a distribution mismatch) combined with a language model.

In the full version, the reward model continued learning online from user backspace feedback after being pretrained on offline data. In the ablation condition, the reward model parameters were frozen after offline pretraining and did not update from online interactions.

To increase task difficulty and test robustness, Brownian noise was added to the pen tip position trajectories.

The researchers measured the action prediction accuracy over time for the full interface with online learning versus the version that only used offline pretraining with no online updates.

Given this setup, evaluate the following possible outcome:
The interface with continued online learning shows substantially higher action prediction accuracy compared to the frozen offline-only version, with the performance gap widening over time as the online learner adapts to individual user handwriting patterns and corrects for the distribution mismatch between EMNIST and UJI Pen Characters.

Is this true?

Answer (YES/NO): YES